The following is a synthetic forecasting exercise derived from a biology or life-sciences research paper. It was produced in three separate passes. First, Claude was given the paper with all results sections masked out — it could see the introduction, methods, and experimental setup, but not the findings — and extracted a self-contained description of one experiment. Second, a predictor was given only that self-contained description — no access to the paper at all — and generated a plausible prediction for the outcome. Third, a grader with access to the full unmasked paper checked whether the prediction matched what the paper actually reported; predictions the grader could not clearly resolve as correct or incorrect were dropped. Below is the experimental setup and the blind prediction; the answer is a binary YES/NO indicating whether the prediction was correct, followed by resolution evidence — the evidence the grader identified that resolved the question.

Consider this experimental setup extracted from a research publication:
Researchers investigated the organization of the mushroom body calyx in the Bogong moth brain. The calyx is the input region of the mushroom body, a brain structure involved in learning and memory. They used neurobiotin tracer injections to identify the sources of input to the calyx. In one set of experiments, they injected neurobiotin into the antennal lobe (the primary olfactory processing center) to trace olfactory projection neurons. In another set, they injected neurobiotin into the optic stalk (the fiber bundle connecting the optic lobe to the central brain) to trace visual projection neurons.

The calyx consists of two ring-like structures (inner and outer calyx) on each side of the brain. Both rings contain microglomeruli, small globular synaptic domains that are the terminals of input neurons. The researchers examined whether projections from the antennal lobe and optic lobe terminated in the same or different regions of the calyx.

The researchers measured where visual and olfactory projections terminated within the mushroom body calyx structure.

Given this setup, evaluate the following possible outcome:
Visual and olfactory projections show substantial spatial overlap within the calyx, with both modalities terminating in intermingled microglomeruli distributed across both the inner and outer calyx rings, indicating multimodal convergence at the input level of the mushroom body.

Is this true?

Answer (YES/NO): NO